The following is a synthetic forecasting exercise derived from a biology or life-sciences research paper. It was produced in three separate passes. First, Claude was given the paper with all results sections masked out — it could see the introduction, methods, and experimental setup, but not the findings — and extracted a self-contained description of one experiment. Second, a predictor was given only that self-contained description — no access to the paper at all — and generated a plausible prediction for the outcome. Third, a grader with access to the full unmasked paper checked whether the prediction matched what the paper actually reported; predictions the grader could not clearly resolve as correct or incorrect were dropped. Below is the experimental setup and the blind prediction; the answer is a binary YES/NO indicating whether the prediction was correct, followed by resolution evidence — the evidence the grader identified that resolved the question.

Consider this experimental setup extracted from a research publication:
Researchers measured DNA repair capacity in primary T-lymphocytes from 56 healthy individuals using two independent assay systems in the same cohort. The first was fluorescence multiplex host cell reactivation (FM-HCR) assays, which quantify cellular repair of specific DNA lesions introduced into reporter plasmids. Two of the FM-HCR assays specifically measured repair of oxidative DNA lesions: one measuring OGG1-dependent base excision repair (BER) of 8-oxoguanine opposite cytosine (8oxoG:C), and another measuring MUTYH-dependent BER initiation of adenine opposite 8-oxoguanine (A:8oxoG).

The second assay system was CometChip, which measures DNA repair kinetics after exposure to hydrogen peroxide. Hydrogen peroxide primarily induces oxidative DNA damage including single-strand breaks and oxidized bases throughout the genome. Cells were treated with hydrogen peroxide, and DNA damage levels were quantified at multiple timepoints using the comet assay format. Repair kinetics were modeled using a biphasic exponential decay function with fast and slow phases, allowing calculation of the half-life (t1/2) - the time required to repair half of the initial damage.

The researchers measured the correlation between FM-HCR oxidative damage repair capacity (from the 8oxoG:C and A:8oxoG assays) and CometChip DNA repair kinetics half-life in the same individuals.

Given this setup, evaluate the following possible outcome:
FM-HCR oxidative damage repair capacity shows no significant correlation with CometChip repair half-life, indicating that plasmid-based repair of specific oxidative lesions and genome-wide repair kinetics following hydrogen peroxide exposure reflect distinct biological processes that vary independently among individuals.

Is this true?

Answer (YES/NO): YES